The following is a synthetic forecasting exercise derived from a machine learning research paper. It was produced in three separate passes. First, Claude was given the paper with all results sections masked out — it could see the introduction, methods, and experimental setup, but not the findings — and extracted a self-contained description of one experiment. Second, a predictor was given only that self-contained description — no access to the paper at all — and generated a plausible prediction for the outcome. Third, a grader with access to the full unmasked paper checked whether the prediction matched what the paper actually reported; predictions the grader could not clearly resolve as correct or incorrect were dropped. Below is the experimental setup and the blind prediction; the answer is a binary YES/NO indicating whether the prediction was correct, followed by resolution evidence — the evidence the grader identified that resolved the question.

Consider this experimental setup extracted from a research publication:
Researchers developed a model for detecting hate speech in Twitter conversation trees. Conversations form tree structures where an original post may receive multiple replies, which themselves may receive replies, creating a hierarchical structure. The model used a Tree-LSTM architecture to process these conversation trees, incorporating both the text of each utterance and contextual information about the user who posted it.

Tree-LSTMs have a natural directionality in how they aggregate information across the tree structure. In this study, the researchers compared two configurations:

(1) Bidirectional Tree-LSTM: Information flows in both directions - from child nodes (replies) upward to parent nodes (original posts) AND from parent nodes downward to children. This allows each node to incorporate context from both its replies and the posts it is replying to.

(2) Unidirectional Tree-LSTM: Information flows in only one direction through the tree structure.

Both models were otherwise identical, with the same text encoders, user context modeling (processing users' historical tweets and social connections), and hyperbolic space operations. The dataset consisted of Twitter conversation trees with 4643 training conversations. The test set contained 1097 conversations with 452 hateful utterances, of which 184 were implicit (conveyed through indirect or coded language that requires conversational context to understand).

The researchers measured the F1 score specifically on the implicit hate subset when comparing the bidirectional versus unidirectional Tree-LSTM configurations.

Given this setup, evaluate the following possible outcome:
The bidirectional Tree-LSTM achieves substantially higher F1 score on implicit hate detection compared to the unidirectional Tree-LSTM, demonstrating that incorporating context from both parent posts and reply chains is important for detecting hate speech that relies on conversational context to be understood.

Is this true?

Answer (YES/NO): NO